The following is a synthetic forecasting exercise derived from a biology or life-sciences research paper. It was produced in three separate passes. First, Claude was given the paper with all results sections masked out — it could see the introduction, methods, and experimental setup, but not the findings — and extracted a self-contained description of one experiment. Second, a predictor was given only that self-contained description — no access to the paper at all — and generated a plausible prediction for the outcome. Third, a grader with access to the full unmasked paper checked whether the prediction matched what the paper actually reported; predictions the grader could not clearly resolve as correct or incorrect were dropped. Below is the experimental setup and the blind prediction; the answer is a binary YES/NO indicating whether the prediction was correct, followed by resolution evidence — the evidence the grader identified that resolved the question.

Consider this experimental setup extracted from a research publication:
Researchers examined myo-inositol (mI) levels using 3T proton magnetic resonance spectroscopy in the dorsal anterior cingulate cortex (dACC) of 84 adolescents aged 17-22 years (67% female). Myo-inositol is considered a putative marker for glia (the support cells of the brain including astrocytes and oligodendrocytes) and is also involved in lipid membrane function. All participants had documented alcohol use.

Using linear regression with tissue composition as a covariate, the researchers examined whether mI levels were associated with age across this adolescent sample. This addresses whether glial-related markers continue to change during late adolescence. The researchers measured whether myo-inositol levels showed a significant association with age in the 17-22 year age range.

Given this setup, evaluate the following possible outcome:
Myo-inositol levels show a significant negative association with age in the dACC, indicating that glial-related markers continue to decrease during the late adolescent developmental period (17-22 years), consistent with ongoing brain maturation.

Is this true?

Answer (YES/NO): NO